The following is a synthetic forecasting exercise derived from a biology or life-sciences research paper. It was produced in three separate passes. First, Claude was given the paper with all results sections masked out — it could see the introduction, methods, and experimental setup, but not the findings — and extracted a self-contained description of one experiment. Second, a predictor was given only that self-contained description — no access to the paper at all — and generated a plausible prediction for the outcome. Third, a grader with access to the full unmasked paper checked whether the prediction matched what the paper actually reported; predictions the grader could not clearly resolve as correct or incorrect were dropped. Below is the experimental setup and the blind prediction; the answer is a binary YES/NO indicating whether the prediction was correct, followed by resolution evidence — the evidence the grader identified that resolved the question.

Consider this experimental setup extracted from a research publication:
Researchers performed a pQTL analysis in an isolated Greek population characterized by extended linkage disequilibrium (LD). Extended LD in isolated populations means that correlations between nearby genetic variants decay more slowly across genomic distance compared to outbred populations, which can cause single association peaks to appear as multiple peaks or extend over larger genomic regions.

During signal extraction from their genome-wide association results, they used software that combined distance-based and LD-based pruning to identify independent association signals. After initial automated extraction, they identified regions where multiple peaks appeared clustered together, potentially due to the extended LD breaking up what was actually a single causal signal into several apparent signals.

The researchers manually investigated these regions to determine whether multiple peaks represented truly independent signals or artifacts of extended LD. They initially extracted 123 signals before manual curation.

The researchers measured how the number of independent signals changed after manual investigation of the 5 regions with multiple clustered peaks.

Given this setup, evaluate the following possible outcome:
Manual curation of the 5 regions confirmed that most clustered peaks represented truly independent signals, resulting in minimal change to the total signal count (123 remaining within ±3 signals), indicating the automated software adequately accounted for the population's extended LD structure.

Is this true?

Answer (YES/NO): NO